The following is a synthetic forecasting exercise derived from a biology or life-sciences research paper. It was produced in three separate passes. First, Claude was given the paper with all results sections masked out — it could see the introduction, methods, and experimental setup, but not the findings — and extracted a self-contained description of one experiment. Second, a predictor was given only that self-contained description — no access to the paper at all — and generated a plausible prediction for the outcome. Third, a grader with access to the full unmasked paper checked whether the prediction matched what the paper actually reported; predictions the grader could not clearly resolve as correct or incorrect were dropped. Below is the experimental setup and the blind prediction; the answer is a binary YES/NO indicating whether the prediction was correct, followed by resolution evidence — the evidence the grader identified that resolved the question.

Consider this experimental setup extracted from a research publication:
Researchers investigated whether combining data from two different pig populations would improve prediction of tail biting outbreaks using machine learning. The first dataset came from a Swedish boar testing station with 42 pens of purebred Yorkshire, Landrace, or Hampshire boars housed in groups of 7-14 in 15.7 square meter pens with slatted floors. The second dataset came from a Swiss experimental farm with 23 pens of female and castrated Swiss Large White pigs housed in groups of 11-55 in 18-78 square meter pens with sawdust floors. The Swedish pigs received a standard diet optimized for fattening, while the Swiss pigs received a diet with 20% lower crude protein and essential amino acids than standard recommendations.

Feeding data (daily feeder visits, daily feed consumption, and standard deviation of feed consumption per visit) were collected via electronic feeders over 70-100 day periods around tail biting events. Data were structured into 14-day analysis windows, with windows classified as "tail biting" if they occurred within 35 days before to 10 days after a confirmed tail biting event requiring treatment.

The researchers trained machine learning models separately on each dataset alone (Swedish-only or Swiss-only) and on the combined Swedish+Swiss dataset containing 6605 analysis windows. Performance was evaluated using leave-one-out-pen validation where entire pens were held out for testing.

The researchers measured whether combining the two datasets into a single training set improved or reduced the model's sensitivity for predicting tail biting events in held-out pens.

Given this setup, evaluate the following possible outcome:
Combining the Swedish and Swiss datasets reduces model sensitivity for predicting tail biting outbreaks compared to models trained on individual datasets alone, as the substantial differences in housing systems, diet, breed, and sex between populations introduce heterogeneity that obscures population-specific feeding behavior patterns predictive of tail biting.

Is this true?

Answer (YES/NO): YES